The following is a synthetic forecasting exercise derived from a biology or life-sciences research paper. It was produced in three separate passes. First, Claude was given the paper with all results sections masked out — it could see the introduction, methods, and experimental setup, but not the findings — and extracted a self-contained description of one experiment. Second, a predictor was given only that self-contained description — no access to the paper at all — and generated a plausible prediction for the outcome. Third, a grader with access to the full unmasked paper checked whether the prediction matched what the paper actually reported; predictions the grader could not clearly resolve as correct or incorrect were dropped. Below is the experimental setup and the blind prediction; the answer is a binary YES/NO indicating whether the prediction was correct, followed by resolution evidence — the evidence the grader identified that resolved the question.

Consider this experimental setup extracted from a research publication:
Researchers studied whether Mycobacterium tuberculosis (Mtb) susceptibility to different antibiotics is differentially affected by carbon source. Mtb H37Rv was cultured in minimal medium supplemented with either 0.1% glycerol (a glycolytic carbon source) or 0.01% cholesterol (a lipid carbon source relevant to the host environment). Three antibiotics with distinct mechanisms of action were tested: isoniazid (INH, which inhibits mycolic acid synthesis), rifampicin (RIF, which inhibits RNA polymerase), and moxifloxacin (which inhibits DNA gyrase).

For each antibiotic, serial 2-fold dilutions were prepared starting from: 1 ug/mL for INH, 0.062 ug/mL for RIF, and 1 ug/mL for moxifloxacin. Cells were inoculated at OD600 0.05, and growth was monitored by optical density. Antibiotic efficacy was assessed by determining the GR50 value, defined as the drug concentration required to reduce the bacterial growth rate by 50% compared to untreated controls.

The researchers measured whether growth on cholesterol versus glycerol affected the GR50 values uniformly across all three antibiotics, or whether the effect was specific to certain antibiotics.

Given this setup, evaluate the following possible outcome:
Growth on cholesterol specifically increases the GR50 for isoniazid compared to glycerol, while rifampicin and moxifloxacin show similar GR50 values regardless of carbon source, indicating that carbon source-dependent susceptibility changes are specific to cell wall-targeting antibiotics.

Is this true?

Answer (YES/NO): NO